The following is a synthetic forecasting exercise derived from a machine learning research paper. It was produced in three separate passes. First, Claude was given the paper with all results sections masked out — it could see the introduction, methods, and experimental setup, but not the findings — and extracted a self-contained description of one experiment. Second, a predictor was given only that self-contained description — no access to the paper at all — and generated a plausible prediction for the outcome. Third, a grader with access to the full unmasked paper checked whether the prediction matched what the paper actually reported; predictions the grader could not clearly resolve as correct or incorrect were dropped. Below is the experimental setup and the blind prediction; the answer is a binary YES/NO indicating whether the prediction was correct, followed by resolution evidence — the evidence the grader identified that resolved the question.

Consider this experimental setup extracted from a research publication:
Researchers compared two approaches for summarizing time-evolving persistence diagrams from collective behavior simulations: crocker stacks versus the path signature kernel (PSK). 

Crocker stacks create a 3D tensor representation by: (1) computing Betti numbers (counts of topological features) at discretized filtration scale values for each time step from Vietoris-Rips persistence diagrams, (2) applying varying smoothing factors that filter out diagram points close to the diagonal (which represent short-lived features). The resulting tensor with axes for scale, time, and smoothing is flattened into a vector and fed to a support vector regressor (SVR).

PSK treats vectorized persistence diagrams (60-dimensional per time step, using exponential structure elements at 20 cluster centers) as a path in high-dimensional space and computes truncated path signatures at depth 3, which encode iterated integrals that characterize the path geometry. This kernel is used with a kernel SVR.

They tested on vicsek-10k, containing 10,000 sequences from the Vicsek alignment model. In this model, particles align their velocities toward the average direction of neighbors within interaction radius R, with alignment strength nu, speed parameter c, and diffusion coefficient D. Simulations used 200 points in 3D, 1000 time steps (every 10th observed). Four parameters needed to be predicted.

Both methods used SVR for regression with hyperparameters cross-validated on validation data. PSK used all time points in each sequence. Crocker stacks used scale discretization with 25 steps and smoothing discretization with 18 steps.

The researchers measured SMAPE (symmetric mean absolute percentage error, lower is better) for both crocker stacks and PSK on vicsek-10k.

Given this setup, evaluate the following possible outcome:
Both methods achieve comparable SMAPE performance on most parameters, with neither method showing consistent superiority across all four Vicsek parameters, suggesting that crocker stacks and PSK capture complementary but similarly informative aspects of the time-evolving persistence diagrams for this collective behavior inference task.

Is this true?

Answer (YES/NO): NO